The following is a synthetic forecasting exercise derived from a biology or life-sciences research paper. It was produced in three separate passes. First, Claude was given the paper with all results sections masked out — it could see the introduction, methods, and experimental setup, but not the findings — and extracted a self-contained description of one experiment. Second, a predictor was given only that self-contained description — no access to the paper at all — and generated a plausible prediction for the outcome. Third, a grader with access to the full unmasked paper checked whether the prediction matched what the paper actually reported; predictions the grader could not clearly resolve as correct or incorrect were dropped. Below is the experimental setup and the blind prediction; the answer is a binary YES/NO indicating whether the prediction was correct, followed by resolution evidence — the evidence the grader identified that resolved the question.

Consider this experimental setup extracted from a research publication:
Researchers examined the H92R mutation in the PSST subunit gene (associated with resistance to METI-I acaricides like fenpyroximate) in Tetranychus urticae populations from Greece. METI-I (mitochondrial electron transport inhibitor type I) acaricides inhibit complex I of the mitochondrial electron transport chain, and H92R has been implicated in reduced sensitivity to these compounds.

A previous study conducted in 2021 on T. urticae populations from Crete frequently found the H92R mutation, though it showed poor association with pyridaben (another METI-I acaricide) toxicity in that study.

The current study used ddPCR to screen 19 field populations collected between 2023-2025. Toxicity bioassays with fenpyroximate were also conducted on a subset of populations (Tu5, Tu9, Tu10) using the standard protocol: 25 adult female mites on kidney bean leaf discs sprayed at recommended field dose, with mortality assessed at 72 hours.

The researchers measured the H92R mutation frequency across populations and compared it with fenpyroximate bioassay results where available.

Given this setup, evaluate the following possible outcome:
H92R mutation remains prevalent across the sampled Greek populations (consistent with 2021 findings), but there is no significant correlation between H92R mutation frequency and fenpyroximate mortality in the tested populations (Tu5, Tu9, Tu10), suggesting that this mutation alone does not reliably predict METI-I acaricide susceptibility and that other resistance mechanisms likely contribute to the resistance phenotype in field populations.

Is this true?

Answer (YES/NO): NO